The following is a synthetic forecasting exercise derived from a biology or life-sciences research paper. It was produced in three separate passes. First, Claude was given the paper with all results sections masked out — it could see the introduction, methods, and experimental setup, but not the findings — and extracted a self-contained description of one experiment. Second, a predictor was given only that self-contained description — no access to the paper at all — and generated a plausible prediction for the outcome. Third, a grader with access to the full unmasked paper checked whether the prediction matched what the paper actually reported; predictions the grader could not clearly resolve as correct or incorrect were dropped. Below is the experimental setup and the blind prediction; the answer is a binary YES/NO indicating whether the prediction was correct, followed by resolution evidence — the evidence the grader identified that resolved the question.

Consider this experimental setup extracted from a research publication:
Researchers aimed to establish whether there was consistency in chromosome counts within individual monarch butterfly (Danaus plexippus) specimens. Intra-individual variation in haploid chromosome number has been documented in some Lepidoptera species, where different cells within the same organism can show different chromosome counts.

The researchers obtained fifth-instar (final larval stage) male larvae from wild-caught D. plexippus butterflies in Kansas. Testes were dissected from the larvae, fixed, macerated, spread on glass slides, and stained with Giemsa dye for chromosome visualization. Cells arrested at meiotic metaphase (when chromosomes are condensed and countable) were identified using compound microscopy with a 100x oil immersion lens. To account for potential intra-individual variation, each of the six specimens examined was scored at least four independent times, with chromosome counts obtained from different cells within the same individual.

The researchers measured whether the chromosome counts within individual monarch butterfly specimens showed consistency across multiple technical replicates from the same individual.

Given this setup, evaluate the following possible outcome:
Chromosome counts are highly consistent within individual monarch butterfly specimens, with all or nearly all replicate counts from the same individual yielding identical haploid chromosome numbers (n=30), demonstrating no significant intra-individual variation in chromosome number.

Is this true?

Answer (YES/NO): NO